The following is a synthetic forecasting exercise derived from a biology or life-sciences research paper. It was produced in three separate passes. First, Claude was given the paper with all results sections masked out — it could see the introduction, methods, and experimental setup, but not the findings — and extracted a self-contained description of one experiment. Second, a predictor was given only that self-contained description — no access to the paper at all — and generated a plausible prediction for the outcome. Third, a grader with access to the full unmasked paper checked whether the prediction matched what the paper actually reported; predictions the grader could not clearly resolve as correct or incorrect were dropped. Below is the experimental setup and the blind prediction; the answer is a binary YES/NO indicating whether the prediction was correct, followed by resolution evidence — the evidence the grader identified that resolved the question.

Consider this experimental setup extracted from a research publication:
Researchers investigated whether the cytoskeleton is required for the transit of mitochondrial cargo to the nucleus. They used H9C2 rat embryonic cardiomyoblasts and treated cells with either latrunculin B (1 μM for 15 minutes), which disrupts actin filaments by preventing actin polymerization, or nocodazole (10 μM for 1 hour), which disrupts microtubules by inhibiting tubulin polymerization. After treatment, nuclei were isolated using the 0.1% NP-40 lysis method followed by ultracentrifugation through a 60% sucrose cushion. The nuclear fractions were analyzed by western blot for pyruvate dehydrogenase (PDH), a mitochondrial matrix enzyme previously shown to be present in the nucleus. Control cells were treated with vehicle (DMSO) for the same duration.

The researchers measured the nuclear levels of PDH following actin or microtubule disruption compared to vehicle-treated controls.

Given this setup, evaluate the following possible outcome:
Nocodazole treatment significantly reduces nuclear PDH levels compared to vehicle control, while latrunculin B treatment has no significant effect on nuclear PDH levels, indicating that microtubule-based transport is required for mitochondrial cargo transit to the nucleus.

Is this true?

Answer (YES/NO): NO